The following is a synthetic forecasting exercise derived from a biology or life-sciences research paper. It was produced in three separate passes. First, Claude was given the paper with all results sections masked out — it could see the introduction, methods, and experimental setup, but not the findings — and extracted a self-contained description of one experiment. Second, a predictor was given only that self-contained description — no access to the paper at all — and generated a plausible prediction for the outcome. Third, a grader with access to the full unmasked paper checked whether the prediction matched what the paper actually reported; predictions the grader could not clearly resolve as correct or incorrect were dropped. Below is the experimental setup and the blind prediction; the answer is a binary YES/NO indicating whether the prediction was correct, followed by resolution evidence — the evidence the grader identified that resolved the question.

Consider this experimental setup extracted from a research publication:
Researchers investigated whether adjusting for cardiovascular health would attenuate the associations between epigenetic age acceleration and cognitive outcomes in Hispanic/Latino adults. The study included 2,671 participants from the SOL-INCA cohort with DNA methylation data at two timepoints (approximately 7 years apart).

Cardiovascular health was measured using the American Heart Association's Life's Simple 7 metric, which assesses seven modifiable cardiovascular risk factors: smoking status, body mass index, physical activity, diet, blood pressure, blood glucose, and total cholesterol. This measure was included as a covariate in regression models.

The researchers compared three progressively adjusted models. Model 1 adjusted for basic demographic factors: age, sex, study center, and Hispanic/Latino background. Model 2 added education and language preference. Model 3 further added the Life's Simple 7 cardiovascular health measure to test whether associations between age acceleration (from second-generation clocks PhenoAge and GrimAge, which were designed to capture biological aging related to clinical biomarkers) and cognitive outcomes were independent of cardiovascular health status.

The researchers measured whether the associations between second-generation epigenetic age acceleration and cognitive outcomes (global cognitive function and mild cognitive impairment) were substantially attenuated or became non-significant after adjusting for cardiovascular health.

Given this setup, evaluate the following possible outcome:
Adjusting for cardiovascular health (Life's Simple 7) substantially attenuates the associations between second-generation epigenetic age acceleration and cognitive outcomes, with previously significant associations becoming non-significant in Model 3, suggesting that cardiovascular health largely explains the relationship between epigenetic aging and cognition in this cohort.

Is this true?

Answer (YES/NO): NO